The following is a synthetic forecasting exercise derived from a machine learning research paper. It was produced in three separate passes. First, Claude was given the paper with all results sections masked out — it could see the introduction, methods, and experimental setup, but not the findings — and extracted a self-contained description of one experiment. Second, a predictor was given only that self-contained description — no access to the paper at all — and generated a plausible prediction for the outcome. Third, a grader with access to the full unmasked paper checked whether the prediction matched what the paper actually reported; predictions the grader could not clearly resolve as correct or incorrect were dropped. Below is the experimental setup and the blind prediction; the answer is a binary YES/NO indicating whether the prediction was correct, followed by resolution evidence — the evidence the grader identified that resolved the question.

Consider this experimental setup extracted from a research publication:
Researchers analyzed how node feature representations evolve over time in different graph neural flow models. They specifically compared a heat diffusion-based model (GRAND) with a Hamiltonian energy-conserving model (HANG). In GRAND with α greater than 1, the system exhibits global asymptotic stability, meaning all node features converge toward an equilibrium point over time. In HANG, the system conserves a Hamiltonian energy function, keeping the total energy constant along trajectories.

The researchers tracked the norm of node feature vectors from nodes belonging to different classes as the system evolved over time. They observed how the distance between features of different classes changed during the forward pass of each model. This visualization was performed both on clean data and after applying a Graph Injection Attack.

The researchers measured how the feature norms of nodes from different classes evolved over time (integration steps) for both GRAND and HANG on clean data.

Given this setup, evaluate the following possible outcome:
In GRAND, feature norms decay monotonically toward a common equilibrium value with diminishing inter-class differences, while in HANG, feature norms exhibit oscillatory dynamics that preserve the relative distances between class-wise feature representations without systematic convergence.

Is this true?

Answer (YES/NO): NO